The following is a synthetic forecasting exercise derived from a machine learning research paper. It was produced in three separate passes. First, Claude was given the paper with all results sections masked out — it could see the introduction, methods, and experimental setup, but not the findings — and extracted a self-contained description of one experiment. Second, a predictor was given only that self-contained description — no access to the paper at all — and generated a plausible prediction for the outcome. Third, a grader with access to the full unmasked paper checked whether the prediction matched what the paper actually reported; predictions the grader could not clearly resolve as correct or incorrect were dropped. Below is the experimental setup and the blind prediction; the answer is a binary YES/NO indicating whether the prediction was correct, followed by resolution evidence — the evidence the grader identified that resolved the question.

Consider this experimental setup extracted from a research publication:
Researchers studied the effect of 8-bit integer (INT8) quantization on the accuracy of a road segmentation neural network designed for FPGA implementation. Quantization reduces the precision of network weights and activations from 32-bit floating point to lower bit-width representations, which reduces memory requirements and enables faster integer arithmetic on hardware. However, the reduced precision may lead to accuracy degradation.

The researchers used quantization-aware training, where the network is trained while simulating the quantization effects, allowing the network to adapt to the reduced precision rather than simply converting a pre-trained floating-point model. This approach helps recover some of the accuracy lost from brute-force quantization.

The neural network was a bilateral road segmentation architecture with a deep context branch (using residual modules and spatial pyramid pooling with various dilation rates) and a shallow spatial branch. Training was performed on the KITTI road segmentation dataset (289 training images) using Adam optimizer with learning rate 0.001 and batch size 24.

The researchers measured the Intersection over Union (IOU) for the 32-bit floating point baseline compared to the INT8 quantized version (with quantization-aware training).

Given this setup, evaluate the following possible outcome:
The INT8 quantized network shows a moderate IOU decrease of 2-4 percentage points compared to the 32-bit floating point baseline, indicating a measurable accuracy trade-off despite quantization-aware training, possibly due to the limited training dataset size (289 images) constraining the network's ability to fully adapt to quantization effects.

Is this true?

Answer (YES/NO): NO